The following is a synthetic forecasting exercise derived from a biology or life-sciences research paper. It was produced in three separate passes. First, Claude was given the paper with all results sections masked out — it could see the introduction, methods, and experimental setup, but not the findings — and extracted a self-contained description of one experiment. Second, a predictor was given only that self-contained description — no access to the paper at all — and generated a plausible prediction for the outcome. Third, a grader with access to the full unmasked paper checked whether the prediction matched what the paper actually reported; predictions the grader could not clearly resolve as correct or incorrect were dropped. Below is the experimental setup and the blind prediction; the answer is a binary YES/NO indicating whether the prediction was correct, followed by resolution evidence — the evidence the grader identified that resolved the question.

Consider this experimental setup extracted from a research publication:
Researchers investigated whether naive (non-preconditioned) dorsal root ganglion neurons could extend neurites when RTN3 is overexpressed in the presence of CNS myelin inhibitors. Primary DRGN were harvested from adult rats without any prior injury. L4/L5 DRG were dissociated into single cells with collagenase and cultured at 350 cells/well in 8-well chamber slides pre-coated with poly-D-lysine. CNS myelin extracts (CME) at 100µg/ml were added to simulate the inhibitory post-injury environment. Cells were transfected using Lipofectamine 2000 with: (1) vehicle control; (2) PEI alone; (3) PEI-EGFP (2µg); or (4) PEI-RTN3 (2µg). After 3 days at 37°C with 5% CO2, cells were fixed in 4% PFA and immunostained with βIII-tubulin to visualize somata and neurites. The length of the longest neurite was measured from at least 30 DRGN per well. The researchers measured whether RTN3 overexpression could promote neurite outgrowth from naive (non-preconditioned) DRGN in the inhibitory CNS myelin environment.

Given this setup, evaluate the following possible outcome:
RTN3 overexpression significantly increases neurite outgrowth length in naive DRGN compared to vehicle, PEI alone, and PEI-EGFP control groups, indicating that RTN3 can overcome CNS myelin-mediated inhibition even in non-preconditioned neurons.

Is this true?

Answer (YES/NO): YES